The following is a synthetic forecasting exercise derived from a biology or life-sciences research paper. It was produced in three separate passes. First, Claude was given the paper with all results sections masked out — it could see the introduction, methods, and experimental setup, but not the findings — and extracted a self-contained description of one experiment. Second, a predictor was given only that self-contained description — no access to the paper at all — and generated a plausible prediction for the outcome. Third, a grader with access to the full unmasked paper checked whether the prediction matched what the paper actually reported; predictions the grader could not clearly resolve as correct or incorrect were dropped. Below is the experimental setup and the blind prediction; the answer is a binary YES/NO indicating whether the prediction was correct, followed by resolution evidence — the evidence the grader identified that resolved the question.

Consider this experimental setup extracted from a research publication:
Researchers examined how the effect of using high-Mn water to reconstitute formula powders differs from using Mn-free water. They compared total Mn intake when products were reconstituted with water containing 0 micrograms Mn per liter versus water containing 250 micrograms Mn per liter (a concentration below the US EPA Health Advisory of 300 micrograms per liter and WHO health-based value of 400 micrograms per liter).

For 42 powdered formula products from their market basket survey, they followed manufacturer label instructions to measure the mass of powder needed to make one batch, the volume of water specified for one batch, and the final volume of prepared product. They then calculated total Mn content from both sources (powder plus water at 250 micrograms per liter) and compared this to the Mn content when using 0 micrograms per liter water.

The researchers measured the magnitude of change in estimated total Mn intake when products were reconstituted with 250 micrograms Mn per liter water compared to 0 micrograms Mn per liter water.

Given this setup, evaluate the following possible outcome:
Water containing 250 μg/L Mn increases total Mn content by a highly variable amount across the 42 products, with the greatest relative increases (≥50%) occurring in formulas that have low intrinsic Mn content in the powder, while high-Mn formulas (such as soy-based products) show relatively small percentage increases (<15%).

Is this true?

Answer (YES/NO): NO